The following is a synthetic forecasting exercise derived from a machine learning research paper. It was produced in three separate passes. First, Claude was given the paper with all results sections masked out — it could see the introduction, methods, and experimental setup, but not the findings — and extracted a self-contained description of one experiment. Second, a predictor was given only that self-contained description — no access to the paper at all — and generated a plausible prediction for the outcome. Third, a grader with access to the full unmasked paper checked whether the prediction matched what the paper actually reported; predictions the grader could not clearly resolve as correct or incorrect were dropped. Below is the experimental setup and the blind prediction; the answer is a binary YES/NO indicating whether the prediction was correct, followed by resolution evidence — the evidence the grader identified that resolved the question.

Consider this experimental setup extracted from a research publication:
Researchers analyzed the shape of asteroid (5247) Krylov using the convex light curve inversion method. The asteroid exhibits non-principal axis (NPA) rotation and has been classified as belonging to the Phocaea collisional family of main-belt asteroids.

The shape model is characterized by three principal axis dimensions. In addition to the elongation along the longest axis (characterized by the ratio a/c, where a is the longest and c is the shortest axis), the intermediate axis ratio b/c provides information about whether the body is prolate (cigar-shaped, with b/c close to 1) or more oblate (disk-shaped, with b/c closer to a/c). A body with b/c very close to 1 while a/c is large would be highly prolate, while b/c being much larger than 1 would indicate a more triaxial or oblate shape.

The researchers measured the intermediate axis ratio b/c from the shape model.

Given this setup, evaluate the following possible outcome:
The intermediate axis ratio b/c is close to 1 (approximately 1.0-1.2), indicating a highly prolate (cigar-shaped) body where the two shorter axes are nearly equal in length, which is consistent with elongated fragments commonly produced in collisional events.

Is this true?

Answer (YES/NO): YES